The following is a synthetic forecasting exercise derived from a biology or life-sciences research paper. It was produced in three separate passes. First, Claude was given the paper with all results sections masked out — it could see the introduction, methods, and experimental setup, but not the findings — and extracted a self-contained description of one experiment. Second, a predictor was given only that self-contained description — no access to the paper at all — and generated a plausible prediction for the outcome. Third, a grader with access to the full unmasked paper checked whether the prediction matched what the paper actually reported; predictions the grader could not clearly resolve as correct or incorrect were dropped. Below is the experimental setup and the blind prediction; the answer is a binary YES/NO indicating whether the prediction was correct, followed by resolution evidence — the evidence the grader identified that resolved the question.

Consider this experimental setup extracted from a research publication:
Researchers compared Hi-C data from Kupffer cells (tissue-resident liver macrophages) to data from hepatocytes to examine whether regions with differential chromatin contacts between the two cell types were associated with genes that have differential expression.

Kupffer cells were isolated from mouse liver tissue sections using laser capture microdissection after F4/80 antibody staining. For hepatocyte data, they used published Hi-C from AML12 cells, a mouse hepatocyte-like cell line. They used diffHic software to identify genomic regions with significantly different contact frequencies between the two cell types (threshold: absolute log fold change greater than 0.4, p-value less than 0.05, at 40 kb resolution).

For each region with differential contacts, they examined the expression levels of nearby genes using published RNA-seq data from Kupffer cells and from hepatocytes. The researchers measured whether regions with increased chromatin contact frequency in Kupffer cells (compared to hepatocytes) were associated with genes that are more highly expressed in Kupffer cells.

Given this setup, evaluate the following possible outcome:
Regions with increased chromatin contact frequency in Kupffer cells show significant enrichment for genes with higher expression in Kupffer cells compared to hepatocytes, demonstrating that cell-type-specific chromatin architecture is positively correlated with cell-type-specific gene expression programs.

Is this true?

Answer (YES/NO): YES